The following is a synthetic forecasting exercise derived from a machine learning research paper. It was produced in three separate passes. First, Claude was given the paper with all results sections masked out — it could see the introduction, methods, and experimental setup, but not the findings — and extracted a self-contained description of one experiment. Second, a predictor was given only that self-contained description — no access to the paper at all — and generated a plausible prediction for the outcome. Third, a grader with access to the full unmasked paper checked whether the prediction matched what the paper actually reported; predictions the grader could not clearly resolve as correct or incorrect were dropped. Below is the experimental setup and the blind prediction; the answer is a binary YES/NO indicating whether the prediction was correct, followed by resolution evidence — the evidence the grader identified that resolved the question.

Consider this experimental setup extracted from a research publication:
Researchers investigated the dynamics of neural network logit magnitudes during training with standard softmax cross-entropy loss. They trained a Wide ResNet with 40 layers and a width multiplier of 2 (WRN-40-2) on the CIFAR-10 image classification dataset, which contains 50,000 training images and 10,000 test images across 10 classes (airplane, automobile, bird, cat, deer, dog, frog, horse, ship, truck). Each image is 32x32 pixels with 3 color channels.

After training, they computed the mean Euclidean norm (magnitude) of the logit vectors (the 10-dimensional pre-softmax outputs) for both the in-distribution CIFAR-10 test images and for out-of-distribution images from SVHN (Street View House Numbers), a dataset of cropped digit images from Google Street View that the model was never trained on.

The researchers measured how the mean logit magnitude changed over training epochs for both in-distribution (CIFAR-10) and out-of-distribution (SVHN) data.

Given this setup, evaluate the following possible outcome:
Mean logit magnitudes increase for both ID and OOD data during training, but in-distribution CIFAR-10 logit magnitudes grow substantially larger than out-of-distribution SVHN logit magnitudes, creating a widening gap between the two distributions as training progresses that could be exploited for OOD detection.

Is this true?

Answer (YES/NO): NO